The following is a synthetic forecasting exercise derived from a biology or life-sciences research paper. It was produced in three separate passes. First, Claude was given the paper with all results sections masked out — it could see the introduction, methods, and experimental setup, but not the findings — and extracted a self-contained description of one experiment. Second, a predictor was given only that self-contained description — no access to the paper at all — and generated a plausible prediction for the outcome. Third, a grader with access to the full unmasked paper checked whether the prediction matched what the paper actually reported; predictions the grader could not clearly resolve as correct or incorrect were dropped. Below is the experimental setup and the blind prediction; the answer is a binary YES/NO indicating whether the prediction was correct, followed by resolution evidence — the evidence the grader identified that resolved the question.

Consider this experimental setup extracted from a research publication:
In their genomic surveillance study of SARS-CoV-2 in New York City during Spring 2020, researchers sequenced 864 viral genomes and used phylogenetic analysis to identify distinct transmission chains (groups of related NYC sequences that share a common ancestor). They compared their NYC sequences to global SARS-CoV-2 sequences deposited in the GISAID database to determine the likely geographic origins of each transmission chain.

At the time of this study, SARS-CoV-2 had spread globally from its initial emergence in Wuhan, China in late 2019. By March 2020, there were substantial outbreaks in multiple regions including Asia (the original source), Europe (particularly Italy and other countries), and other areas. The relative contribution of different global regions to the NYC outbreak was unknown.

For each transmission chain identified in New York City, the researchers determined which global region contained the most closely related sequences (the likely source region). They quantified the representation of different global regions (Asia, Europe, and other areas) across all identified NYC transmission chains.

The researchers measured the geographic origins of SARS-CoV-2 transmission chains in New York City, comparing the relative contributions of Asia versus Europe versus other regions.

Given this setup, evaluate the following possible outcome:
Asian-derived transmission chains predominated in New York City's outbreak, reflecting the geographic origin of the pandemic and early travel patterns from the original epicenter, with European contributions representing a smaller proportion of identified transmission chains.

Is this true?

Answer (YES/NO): NO